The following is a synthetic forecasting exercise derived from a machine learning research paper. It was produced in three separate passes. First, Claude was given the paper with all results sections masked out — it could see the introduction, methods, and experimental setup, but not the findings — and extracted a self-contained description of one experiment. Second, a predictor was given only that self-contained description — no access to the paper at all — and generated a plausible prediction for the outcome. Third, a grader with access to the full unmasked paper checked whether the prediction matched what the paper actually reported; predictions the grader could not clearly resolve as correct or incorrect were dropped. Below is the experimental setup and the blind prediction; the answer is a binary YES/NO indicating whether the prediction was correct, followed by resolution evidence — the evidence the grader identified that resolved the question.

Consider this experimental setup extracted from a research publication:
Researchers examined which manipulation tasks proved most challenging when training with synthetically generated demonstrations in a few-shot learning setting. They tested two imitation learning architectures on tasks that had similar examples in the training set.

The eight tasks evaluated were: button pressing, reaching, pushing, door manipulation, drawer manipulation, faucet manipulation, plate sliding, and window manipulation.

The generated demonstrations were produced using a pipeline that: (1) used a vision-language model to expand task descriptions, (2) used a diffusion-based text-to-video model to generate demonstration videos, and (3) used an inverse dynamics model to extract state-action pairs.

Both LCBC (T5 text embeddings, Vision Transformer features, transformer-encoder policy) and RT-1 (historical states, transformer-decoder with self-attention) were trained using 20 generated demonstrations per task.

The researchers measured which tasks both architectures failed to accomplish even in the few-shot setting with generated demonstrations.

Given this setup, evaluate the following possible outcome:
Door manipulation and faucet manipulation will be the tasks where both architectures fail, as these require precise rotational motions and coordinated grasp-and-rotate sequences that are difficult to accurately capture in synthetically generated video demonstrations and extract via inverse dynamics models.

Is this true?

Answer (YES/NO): NO